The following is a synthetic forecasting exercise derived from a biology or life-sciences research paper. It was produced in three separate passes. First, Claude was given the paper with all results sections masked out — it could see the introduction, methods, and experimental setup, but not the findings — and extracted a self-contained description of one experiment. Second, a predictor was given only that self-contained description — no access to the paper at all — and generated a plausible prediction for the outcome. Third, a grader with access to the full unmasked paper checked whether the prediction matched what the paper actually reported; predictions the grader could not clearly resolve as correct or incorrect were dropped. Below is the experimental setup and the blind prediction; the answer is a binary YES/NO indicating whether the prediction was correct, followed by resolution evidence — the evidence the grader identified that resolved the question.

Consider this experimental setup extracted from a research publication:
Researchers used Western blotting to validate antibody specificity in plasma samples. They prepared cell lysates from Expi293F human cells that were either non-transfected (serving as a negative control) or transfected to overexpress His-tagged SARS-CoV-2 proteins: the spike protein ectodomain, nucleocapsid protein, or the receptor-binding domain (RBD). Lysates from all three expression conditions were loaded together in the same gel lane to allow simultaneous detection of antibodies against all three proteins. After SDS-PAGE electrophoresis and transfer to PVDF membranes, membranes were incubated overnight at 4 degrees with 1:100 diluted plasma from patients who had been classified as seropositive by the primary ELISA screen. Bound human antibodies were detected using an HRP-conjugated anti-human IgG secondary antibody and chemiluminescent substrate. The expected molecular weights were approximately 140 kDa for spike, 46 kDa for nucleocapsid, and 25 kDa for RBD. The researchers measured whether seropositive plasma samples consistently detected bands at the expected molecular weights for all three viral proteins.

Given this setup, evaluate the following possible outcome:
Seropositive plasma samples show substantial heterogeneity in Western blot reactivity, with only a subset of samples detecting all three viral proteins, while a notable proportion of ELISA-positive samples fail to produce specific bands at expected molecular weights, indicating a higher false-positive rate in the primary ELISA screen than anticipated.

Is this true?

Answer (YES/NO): NO